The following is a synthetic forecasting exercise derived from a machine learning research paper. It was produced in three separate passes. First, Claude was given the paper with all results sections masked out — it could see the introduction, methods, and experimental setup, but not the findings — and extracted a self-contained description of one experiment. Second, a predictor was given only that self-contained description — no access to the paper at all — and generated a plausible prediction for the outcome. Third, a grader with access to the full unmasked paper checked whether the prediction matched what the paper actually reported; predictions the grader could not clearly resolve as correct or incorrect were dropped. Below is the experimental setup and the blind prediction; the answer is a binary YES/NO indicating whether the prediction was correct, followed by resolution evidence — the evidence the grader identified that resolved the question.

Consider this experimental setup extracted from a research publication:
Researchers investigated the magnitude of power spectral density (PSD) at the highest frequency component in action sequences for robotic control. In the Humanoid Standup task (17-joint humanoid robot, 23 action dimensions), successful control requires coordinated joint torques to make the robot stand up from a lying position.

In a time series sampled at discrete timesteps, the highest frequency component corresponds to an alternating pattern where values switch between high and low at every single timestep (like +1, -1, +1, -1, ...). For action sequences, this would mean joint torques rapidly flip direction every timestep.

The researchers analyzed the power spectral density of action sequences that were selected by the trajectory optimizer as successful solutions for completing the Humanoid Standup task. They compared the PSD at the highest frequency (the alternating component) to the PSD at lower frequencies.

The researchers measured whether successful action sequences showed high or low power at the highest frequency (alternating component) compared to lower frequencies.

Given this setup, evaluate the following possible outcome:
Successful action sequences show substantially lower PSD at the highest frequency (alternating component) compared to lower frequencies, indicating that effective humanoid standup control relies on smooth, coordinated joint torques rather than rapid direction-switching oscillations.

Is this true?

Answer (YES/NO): YES